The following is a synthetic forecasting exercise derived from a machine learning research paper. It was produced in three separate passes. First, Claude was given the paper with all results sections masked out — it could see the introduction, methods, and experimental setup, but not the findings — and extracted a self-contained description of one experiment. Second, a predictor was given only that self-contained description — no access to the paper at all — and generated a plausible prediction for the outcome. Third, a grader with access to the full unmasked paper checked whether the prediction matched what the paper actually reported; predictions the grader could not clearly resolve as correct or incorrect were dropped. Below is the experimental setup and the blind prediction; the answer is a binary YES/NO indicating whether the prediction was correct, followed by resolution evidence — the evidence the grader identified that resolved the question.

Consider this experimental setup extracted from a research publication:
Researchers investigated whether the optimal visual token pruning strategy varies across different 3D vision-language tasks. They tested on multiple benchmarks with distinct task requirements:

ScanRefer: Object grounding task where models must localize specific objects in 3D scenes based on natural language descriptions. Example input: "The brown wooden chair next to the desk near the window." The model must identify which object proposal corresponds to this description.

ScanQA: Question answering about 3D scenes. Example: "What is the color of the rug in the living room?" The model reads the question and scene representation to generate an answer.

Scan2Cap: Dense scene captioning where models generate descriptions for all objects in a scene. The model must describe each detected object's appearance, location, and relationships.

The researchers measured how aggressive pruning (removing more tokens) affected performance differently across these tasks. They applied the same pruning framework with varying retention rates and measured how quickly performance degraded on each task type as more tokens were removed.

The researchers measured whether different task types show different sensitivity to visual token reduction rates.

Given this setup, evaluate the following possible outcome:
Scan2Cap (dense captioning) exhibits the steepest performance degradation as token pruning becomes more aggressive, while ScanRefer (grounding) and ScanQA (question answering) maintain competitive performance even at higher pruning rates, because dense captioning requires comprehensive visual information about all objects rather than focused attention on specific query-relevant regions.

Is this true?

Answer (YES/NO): NO